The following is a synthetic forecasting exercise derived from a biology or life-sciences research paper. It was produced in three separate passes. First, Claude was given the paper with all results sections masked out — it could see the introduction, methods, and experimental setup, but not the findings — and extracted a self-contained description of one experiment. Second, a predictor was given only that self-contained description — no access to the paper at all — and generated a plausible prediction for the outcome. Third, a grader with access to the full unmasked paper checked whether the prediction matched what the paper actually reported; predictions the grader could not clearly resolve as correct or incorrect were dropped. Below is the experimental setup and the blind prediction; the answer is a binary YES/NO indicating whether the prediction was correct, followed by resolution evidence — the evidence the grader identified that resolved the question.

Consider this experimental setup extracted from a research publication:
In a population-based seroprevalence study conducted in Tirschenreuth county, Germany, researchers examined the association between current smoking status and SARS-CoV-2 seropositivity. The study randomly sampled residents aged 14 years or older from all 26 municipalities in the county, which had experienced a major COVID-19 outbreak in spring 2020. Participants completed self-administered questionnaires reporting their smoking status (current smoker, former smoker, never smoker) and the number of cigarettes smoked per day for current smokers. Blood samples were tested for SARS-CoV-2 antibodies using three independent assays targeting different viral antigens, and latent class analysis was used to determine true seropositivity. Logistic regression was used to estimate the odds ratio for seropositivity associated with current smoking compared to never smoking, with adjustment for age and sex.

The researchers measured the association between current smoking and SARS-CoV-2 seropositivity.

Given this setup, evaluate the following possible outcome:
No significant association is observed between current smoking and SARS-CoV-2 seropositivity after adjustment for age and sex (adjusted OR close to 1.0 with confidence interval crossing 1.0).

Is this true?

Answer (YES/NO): NO